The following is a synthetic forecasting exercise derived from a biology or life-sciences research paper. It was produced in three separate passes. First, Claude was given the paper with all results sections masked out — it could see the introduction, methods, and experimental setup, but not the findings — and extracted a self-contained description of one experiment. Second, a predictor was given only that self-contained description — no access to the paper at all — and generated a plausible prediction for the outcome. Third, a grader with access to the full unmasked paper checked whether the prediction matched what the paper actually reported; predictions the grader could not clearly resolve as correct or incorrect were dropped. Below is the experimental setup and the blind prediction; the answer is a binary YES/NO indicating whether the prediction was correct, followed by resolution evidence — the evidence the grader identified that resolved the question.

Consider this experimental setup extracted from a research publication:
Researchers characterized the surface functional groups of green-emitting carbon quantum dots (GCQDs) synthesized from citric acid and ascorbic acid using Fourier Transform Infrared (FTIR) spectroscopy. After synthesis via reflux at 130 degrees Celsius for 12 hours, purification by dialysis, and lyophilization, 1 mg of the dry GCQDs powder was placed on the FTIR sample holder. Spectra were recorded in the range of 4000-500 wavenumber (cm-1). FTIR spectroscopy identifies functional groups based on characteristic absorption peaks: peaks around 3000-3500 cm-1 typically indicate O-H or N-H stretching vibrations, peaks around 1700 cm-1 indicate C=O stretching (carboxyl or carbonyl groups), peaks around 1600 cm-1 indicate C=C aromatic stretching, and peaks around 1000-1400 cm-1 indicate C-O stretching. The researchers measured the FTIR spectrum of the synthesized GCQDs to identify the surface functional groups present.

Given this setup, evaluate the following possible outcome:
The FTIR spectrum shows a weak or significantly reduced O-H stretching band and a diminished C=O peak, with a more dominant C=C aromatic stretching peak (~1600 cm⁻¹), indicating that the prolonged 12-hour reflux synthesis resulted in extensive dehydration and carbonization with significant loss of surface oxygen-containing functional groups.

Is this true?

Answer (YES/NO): NO